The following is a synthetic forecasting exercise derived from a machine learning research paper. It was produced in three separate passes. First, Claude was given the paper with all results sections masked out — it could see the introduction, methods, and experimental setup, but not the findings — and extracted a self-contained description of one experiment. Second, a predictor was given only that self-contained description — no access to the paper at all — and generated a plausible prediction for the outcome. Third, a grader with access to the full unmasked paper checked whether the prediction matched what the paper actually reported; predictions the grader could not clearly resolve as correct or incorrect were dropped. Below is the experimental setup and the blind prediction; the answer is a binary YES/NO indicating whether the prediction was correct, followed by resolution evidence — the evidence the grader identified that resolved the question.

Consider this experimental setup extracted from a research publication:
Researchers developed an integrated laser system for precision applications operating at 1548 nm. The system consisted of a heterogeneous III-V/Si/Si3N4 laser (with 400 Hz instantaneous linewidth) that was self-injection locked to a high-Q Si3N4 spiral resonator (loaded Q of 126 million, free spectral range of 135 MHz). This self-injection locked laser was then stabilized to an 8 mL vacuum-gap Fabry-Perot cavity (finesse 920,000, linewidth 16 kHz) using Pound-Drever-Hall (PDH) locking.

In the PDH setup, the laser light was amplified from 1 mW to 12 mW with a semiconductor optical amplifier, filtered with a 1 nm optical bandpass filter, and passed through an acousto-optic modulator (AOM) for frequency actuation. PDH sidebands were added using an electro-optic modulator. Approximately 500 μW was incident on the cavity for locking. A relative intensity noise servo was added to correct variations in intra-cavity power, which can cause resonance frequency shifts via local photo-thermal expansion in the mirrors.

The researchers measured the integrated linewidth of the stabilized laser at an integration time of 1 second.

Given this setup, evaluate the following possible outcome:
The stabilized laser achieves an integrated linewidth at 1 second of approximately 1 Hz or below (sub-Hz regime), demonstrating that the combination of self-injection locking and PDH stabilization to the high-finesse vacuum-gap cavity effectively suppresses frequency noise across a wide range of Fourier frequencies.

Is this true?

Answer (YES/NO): YES